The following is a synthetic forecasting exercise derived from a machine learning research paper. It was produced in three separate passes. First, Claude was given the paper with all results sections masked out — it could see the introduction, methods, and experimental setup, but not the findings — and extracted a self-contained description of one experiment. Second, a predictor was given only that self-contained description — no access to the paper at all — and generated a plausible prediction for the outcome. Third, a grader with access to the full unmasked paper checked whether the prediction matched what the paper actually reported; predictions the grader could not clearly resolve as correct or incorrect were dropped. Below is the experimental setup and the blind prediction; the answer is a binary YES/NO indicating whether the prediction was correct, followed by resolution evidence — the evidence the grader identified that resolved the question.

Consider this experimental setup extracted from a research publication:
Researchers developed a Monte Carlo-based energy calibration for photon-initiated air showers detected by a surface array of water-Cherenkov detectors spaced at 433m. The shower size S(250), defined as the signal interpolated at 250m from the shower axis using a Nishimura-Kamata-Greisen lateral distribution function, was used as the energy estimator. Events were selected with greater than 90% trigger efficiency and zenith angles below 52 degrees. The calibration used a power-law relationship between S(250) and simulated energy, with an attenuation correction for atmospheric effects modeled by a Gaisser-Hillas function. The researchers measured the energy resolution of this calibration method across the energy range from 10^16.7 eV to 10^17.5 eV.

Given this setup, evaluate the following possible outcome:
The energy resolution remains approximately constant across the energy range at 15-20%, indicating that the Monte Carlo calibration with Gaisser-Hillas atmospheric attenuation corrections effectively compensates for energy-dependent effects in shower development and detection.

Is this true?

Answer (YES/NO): NO